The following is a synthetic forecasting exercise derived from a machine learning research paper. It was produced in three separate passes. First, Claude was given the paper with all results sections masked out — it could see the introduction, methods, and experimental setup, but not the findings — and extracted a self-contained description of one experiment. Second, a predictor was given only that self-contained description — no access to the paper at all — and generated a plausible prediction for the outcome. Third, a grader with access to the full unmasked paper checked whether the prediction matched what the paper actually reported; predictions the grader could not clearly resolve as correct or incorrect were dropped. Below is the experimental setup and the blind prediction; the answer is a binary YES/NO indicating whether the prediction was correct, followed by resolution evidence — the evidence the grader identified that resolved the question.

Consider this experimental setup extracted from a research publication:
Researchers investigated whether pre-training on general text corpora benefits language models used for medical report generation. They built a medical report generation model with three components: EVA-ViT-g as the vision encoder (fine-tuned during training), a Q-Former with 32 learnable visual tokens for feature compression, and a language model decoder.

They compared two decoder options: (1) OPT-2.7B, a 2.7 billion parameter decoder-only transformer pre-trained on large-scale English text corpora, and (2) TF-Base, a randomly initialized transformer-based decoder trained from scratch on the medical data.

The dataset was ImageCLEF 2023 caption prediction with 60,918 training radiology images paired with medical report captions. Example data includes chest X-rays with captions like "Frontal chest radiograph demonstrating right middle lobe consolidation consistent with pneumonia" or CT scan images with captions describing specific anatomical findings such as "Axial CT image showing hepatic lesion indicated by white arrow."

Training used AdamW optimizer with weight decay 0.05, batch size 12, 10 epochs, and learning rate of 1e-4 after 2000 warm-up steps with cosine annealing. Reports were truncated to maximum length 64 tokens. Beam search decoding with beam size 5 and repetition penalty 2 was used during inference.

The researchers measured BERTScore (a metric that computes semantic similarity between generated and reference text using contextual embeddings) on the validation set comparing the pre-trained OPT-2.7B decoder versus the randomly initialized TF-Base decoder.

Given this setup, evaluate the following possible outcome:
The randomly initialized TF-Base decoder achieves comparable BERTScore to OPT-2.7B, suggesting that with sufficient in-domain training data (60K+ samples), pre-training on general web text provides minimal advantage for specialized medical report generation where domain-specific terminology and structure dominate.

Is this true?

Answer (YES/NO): NO